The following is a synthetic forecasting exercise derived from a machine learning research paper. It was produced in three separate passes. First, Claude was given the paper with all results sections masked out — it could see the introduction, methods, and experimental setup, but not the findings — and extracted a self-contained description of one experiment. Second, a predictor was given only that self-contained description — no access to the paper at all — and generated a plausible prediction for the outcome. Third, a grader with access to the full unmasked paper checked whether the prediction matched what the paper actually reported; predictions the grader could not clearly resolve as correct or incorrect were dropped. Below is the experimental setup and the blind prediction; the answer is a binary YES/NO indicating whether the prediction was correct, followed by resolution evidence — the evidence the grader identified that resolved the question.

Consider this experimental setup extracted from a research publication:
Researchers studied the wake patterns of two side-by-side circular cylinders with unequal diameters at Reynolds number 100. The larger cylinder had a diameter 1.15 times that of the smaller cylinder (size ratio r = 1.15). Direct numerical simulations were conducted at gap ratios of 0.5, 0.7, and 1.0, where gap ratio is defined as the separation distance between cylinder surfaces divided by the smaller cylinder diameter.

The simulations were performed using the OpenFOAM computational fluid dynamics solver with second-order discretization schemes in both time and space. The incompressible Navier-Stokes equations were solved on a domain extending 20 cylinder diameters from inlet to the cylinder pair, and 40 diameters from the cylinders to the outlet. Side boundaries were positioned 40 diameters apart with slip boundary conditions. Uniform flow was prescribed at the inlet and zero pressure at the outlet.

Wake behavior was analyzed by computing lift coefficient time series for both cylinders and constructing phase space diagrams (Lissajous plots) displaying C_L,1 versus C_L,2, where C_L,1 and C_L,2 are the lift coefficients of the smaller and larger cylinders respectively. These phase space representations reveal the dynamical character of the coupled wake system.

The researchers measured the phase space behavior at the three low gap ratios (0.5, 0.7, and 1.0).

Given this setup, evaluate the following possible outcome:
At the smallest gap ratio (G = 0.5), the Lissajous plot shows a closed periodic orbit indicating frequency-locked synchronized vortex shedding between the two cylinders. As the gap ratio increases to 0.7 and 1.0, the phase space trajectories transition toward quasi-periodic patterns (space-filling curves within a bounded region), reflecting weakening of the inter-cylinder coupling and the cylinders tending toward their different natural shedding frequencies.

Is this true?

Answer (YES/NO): NO